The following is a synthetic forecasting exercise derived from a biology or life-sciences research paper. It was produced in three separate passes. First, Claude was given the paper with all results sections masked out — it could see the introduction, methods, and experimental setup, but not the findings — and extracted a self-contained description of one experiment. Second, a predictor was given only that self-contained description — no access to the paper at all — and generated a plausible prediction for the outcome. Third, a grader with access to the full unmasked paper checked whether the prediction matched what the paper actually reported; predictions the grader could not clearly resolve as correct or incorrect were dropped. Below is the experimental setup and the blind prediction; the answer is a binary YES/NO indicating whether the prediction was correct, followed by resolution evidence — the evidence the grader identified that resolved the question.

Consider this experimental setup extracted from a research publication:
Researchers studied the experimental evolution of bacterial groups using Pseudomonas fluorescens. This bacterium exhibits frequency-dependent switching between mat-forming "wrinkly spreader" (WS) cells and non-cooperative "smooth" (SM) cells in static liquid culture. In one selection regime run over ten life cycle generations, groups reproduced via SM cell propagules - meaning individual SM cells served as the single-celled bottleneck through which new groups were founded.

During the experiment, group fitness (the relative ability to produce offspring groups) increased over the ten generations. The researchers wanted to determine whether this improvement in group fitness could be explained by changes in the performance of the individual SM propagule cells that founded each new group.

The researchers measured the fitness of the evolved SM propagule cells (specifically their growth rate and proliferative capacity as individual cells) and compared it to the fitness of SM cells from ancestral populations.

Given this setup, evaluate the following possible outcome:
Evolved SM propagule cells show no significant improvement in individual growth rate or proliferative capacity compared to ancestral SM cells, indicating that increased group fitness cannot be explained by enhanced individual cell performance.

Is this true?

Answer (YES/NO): YES